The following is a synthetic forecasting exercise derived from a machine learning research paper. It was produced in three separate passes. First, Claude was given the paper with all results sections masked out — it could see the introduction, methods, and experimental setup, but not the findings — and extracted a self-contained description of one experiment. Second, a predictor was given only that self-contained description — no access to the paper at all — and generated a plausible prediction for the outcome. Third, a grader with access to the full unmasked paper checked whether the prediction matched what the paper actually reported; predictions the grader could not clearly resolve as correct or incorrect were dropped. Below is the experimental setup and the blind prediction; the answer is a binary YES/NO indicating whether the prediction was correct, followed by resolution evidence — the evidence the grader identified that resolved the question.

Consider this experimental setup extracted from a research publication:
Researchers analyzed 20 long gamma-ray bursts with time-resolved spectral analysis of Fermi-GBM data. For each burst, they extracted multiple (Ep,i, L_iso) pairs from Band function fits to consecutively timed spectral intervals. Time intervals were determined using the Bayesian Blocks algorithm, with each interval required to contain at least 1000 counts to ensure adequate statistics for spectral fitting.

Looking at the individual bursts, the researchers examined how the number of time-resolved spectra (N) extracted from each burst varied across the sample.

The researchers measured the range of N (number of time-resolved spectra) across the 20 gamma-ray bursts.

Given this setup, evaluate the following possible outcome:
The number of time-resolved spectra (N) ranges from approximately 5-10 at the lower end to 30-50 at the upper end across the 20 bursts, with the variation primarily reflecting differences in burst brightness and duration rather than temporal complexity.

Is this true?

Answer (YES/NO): NO